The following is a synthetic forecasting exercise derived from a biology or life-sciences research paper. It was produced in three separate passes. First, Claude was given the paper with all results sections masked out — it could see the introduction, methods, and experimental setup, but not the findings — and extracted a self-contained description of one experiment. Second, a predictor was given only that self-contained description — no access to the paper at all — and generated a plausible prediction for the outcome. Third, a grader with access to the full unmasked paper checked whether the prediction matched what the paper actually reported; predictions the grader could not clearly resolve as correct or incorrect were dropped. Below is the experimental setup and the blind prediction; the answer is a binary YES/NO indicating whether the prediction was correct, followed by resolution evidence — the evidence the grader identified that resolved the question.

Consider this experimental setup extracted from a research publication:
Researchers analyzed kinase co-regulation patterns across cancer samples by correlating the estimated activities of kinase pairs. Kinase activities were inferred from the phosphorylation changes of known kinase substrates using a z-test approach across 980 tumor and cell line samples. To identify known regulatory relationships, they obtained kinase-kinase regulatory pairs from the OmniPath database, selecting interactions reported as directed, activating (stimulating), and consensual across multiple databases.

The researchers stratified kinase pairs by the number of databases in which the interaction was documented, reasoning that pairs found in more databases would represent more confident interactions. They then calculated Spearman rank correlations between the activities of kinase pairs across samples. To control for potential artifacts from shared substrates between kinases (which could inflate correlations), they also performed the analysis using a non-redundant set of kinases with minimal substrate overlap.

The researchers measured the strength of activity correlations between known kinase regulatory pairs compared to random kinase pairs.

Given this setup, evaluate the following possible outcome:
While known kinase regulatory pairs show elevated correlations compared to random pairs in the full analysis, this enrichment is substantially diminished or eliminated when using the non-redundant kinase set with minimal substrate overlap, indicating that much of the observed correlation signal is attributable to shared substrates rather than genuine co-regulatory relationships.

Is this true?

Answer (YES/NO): NO